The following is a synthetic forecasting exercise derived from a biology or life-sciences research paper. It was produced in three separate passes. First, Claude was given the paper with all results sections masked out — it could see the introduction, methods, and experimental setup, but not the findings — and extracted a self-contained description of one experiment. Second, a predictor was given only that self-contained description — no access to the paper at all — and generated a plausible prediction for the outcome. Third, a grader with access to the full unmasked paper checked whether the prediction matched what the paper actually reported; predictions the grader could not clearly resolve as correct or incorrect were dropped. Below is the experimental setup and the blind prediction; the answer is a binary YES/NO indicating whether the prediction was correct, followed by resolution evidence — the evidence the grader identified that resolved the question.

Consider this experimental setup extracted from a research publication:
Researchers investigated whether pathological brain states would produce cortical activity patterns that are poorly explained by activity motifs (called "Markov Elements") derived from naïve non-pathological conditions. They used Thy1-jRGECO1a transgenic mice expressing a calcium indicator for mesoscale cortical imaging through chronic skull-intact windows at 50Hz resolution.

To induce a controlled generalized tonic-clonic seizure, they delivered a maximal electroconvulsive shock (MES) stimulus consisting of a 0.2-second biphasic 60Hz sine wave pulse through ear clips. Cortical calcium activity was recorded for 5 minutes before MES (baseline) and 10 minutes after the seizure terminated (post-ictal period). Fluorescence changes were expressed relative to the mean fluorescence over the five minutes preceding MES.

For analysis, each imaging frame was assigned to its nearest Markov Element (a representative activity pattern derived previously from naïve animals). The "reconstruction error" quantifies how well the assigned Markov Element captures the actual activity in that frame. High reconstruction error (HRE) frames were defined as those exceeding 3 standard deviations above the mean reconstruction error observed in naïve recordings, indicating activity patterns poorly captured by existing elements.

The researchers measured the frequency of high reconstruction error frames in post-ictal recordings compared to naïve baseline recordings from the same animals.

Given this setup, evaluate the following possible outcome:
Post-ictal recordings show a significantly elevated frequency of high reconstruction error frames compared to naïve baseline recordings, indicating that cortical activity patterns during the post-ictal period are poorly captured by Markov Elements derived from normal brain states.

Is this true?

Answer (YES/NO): YES